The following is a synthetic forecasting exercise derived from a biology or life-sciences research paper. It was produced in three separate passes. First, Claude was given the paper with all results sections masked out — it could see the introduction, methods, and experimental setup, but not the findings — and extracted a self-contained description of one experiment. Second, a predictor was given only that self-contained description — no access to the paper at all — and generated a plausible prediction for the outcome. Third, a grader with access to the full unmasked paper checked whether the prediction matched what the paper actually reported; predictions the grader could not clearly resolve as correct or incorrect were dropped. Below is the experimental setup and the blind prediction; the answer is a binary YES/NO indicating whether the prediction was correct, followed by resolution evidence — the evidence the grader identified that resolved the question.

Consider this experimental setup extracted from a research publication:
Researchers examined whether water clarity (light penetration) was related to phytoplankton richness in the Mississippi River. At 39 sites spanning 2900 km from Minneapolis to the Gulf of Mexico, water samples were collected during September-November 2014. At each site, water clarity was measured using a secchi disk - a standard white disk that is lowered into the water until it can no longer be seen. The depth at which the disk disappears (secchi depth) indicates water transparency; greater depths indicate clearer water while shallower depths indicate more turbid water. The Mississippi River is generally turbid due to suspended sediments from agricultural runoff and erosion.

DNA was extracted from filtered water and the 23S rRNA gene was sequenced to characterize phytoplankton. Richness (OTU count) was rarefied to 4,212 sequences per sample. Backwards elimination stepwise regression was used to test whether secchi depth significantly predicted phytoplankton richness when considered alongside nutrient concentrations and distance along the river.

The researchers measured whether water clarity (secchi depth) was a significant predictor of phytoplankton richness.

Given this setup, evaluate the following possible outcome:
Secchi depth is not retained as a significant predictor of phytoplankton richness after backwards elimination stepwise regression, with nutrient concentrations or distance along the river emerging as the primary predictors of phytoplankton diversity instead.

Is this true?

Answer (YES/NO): NO